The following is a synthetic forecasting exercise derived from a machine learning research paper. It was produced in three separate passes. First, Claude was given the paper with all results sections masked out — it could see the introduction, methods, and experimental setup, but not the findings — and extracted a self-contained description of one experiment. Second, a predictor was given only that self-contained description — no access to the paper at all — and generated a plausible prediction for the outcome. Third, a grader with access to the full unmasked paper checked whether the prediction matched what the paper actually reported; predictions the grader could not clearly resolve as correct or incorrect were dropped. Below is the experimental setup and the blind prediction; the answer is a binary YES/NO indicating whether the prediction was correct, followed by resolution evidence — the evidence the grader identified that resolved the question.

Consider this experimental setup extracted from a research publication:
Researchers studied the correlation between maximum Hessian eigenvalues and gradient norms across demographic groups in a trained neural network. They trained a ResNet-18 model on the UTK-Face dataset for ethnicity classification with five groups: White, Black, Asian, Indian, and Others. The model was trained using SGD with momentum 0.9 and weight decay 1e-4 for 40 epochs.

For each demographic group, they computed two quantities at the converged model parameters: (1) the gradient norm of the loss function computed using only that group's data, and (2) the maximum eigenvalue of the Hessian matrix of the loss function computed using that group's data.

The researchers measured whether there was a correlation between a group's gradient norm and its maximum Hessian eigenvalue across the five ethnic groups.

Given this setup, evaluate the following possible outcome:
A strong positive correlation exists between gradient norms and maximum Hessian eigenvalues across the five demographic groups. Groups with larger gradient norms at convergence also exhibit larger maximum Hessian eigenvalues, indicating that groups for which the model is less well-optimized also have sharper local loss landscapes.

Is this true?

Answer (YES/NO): YES